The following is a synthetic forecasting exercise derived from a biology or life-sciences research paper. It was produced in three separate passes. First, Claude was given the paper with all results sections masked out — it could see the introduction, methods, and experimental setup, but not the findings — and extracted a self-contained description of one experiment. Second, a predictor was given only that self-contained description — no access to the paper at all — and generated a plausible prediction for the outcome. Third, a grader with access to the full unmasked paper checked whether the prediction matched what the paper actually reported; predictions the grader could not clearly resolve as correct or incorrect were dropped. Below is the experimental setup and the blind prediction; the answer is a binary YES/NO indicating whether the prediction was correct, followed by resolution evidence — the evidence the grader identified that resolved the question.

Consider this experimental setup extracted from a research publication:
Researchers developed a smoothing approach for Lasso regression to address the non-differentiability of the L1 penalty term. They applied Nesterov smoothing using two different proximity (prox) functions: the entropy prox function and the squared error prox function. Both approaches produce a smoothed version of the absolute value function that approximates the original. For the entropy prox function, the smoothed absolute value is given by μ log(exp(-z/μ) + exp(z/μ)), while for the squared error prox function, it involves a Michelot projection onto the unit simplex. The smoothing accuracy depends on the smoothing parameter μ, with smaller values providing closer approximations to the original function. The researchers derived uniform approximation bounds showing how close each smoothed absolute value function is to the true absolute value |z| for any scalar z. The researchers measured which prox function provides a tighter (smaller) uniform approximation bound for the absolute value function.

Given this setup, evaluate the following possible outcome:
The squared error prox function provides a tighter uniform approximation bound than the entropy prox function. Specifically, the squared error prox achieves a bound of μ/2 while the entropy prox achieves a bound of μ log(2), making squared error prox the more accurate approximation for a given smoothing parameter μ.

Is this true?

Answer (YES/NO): YES